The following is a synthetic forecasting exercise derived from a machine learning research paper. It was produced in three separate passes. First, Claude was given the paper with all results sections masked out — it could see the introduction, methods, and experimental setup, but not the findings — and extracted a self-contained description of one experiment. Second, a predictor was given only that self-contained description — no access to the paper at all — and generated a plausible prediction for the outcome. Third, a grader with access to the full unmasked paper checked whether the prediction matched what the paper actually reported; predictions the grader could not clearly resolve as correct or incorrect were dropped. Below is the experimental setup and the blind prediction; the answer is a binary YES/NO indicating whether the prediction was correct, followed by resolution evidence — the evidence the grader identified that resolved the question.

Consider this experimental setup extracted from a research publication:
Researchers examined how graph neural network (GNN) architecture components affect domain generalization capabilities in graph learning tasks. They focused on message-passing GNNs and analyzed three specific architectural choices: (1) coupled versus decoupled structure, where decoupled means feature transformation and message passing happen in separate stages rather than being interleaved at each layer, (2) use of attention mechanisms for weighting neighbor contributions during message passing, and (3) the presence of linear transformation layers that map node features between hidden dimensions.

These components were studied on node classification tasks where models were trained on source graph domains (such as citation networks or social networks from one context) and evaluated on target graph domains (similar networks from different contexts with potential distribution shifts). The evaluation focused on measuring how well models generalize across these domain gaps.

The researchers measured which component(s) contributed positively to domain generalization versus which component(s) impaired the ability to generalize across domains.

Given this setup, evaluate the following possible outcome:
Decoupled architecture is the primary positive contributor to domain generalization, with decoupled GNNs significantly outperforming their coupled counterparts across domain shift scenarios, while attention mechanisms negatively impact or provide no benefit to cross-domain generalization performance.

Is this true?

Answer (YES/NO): NO